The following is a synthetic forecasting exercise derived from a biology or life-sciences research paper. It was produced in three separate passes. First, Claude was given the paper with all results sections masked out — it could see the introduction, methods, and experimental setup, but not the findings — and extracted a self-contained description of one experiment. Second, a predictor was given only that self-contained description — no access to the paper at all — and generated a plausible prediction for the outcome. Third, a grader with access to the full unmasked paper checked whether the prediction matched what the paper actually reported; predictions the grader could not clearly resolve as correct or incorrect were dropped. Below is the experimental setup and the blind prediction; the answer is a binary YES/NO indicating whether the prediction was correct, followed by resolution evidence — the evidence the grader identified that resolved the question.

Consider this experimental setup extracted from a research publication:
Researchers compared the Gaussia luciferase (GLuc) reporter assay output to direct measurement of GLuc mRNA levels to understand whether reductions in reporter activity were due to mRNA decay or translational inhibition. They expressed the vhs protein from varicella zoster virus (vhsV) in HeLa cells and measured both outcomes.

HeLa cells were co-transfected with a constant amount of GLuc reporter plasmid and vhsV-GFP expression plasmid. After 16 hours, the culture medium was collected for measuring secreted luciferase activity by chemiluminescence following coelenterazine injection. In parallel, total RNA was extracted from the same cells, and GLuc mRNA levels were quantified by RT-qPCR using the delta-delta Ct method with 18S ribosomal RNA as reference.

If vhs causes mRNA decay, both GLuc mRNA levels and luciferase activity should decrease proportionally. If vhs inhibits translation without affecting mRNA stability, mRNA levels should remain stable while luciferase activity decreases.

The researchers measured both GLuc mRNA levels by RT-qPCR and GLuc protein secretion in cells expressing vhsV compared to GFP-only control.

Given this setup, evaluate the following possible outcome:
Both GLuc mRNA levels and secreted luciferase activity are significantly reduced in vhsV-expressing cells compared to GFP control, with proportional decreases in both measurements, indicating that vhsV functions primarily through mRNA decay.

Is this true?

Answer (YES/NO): NO